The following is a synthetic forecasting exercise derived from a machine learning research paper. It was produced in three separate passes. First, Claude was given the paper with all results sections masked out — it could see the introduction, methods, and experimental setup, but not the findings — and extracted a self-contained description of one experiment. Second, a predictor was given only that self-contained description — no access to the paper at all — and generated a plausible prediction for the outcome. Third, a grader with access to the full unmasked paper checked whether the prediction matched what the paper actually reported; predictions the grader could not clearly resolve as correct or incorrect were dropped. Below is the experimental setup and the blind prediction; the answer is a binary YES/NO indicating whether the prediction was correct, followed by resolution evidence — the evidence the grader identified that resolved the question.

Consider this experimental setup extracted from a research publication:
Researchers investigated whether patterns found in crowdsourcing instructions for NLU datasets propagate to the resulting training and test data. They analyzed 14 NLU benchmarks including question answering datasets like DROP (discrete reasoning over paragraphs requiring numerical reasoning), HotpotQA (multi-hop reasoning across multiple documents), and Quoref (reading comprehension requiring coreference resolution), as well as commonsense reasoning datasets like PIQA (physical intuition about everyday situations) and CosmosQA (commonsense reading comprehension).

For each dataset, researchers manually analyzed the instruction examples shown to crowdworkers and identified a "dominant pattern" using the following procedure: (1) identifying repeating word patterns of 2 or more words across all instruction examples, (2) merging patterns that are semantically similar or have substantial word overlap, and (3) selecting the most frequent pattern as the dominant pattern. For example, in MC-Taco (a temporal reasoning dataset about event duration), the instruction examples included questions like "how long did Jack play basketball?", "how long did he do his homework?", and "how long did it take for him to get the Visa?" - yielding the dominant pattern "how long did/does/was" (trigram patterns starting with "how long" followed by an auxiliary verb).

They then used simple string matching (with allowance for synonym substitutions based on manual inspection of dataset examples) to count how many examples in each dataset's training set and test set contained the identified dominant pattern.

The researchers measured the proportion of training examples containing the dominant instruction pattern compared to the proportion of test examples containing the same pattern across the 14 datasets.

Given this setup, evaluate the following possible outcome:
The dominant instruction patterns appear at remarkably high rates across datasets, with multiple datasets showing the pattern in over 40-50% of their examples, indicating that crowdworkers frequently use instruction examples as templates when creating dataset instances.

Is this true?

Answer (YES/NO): YES